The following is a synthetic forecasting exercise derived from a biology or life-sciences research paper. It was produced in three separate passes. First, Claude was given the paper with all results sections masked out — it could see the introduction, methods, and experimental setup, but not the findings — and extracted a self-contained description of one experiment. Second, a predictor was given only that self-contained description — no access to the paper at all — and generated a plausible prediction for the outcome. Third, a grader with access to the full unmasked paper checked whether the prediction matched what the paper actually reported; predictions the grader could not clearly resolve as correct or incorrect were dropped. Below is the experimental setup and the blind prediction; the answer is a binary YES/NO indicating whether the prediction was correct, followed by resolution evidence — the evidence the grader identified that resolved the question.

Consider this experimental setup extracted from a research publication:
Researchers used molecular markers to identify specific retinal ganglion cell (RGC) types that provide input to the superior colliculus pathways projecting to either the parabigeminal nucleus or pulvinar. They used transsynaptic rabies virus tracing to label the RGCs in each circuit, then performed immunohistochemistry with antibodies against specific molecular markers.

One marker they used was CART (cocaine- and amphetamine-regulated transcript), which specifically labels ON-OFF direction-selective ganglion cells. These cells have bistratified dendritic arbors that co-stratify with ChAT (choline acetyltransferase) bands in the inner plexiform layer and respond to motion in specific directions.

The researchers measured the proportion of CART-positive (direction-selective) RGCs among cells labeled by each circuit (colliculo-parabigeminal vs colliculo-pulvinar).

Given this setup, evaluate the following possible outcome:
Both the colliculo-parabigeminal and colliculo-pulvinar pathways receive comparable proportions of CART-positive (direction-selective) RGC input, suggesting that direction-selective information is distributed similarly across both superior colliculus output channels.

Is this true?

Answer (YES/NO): NO